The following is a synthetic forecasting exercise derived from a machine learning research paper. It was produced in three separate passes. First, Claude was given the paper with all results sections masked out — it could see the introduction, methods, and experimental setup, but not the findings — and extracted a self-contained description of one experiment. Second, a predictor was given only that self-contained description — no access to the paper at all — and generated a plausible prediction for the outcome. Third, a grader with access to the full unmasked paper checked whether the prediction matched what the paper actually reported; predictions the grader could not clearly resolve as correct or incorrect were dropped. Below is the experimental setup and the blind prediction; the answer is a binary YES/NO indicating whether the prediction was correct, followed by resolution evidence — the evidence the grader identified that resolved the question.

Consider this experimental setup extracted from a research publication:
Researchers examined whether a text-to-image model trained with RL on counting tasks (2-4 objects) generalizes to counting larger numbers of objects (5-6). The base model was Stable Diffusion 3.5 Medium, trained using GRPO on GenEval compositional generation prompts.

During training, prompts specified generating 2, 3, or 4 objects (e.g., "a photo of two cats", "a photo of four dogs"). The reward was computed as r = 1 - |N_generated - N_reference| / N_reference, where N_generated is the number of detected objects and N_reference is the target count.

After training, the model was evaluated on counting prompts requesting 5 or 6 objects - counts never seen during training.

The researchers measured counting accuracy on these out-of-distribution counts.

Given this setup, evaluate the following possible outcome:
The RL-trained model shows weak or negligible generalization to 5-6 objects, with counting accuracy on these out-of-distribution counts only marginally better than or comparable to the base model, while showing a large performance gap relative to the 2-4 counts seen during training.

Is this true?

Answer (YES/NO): NO